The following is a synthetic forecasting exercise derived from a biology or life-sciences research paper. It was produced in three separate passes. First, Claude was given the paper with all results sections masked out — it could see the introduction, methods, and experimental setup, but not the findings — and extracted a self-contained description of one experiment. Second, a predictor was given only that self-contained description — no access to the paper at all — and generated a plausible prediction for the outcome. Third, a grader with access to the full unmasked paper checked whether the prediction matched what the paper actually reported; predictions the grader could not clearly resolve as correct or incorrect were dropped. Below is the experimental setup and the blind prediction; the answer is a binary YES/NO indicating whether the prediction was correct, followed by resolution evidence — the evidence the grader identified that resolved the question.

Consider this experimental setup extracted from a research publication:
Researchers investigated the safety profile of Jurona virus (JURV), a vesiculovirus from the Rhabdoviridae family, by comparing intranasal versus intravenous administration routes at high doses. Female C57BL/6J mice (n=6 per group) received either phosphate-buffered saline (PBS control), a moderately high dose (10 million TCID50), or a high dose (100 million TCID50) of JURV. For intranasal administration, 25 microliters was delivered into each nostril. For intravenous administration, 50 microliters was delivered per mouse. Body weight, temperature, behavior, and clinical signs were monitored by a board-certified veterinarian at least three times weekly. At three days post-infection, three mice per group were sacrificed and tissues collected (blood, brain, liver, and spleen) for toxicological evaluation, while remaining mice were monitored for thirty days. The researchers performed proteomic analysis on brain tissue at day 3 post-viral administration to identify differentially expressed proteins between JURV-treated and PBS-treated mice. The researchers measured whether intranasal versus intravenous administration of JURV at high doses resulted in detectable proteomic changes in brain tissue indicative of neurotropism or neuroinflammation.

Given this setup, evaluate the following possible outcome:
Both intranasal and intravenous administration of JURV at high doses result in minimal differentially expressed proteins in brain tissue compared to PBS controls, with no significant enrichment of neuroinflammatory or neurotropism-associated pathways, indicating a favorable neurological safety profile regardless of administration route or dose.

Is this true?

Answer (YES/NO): NO